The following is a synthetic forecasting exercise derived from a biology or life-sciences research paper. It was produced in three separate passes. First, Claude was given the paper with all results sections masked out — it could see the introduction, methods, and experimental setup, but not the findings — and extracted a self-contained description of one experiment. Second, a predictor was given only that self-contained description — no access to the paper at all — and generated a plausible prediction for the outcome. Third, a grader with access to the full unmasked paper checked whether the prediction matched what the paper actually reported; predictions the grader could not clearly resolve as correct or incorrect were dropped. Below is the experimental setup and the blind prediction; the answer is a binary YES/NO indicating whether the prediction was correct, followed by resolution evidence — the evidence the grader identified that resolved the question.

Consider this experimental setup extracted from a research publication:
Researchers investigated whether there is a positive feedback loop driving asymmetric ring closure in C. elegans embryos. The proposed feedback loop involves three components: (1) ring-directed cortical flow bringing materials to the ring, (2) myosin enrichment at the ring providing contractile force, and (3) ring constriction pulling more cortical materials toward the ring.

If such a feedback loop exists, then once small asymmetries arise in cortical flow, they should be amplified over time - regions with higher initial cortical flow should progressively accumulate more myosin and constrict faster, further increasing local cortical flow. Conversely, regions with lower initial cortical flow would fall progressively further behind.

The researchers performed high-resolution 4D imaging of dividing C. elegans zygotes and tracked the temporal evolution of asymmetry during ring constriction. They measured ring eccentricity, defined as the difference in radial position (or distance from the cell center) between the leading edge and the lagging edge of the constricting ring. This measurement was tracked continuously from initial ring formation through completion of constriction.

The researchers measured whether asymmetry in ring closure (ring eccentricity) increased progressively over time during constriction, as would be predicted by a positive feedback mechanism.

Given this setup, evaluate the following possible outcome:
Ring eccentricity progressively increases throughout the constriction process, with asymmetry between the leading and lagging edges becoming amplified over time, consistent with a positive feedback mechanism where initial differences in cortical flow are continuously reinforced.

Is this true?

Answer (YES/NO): NO